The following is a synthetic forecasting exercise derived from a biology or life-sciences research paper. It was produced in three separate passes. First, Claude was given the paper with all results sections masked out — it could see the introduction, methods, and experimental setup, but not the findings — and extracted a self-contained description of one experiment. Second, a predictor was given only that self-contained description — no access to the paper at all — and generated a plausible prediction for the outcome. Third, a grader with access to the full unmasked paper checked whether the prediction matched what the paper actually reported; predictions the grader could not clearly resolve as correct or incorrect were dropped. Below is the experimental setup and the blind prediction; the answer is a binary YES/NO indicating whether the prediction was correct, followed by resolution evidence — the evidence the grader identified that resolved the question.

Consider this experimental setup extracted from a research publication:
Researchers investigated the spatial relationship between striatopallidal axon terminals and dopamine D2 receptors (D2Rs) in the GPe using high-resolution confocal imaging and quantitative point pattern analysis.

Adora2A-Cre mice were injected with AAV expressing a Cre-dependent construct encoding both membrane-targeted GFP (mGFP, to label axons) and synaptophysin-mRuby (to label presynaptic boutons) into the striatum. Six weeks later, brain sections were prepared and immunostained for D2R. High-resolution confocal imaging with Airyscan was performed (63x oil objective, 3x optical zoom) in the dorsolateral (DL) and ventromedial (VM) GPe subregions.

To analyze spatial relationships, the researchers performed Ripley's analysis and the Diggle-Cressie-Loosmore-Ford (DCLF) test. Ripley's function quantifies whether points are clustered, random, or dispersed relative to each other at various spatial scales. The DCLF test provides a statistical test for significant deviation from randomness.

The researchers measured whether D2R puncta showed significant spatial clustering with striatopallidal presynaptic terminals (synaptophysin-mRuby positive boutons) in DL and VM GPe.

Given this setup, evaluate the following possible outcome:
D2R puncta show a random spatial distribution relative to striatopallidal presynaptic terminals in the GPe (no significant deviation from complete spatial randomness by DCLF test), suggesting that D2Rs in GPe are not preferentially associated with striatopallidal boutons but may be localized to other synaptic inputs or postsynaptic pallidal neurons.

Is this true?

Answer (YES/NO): NO